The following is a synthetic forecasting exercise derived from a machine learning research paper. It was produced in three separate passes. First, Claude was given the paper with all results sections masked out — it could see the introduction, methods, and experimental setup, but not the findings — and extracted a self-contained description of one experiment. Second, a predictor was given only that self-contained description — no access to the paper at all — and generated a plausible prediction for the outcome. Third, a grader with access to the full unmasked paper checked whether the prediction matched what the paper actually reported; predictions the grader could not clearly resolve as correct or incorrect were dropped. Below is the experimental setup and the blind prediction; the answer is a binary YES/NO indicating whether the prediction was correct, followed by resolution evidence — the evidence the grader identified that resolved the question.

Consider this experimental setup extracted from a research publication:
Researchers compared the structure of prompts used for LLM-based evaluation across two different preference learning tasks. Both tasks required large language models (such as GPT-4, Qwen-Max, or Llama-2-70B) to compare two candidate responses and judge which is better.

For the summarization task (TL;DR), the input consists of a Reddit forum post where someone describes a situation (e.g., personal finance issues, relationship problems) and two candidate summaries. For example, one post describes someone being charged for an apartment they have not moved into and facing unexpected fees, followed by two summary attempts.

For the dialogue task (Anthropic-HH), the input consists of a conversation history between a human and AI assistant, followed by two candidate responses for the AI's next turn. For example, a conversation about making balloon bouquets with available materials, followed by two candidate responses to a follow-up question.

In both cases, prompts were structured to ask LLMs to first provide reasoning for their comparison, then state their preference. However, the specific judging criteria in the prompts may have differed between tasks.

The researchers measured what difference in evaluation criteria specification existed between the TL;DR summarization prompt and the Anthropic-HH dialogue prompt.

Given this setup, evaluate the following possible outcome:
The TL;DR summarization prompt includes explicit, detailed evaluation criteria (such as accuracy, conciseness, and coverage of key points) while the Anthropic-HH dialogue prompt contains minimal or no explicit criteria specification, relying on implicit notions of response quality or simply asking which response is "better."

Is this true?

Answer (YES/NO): NO